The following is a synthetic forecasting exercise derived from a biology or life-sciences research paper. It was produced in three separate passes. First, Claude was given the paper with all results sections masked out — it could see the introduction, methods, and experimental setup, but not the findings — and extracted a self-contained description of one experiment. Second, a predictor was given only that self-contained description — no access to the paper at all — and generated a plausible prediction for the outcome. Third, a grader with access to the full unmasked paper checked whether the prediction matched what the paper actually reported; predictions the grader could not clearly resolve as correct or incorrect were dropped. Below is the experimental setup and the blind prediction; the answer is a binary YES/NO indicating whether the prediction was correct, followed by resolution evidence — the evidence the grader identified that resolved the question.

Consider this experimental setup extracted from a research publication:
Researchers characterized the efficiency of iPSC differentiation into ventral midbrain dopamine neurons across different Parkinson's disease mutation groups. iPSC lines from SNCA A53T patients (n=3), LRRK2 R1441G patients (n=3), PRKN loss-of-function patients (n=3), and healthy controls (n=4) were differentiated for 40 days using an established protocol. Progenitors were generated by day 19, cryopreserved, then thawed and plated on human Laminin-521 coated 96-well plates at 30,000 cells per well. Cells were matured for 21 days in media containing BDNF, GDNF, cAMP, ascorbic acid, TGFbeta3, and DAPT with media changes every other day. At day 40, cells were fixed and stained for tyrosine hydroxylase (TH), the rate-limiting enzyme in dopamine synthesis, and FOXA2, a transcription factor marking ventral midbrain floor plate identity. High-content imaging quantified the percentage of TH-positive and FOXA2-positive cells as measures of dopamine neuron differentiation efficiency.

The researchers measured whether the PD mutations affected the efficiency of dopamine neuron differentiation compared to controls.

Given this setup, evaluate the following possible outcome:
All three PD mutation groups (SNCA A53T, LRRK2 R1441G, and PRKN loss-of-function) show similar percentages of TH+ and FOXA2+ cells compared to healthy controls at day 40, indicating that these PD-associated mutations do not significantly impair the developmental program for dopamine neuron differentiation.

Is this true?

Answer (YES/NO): NO